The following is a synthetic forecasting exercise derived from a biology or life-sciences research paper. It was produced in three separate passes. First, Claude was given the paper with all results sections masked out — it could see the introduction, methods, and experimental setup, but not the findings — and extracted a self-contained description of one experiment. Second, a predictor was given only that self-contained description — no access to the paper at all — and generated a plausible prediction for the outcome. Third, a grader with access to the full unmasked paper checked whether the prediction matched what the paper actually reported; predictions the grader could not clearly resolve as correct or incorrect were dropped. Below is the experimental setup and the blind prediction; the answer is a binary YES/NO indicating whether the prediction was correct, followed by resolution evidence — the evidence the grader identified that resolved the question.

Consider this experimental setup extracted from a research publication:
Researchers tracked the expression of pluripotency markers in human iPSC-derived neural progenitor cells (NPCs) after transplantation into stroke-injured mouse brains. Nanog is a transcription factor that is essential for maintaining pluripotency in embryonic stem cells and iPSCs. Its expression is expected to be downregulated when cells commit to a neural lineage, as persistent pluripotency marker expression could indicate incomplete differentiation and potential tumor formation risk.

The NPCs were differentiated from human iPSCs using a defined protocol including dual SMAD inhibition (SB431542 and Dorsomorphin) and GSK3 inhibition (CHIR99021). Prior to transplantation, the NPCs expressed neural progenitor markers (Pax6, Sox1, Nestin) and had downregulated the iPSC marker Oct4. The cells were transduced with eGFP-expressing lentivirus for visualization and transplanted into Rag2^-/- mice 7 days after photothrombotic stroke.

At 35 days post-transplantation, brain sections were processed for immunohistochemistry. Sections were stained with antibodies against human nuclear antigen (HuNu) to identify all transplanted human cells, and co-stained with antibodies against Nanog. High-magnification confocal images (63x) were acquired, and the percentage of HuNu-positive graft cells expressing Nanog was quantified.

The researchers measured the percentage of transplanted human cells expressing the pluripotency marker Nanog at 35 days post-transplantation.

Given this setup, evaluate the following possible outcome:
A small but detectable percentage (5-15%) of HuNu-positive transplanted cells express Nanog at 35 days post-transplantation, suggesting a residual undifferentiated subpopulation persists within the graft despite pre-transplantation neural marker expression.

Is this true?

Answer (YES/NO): NO